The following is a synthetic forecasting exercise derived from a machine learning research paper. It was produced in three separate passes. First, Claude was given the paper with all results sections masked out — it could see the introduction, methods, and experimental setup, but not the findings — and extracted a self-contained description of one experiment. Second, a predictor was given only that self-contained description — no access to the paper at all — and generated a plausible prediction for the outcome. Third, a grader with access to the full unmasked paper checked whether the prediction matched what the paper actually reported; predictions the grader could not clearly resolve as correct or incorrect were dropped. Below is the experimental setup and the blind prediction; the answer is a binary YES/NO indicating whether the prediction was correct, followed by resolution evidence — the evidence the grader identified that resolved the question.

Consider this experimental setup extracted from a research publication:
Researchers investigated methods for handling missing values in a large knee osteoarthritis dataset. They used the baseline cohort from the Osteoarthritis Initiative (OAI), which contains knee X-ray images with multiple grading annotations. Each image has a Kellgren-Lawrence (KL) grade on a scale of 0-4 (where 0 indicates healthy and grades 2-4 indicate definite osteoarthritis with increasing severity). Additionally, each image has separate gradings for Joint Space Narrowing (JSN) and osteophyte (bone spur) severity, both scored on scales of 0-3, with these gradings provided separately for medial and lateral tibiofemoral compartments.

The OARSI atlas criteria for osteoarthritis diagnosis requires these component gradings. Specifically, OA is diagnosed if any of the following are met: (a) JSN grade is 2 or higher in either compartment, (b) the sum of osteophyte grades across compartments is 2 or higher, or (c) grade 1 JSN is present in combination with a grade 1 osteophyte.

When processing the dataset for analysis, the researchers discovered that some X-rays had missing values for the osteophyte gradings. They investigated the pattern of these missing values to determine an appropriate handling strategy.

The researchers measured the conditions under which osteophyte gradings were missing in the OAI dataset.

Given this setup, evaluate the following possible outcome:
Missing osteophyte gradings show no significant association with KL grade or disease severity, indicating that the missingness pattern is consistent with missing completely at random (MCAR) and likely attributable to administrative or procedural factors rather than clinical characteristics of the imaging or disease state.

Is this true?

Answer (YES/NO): NO